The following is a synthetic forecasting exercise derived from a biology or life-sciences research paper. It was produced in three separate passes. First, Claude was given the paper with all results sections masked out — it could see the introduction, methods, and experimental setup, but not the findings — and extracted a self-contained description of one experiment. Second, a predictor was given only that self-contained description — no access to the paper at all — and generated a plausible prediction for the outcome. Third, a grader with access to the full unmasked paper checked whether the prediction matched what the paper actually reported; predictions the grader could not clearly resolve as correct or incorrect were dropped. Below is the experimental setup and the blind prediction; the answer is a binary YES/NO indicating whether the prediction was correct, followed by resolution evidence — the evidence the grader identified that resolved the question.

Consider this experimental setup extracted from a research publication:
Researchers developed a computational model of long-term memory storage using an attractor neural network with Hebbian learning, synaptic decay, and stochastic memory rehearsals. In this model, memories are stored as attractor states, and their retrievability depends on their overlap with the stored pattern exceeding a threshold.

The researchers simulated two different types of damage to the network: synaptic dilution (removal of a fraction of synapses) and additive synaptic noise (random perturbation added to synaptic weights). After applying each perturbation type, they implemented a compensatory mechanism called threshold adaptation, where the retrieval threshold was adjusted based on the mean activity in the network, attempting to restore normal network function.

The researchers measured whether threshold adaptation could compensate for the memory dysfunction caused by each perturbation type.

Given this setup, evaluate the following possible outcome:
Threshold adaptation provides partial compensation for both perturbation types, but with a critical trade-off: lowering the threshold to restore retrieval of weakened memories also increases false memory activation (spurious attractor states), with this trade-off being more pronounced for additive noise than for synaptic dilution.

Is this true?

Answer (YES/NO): NO